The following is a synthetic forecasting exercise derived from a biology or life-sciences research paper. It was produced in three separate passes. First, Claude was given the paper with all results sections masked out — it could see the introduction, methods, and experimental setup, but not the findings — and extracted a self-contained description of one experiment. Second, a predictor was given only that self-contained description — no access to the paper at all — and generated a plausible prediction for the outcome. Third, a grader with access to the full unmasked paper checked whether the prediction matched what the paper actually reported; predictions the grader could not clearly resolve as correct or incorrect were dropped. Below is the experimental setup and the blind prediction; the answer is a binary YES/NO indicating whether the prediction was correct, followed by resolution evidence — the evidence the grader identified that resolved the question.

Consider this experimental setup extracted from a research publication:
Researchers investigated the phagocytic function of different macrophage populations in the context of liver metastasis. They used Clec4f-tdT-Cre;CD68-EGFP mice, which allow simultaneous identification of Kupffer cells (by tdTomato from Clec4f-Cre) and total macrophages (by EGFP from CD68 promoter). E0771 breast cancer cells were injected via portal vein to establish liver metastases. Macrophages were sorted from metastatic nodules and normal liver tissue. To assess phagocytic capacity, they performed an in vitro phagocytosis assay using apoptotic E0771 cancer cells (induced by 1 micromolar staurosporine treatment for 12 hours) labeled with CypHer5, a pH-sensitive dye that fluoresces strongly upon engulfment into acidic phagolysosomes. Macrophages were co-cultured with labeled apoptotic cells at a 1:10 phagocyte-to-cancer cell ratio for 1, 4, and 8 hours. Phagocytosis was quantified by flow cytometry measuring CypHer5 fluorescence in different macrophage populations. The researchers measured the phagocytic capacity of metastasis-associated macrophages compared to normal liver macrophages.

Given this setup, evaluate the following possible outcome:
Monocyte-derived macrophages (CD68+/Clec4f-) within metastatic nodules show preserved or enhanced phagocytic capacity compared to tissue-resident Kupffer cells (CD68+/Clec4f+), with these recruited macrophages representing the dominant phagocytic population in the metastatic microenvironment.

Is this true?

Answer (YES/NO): NO